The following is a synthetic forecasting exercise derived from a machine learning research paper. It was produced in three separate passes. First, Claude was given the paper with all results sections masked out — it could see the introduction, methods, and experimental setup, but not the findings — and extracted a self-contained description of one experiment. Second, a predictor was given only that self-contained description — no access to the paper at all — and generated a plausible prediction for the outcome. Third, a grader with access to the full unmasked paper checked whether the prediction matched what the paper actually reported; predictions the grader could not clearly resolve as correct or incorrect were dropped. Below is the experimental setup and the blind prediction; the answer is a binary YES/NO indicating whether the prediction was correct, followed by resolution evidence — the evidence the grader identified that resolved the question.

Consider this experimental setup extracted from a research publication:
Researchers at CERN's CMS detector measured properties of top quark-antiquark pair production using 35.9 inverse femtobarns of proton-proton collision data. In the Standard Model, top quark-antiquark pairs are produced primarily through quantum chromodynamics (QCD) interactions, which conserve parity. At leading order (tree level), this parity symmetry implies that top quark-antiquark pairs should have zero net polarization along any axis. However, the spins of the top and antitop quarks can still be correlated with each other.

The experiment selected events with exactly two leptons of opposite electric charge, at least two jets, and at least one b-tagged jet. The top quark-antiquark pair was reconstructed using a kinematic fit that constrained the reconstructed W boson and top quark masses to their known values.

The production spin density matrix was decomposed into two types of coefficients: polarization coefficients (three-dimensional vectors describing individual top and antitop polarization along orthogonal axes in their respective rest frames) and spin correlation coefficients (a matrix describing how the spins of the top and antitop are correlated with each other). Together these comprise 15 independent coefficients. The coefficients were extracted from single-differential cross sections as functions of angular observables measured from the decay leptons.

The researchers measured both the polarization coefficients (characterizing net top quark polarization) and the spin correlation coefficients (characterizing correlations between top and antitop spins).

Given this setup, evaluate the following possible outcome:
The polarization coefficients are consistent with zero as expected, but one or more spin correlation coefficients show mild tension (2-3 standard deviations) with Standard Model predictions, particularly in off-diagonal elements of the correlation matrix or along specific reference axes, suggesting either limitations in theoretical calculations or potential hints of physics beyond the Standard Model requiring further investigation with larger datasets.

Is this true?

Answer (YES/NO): NO